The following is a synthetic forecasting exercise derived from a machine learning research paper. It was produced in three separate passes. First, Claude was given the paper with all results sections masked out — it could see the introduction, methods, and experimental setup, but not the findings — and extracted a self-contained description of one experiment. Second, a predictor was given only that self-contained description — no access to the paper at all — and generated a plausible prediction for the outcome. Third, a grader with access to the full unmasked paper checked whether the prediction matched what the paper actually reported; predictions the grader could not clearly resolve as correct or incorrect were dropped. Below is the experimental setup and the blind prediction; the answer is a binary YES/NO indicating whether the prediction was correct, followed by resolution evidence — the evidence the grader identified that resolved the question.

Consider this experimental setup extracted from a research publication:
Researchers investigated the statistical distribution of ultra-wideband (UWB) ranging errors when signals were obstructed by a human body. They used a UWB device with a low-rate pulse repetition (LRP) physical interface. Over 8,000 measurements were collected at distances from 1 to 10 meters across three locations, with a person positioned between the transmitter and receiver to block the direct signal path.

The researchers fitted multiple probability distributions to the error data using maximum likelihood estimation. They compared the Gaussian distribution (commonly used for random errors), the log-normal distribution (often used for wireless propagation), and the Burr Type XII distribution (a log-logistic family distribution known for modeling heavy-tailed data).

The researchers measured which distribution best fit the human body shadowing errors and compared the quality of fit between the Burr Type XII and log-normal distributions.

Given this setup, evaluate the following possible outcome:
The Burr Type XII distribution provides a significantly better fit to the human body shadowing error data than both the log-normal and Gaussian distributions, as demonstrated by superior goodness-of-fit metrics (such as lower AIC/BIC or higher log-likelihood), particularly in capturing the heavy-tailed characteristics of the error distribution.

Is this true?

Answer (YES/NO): NO